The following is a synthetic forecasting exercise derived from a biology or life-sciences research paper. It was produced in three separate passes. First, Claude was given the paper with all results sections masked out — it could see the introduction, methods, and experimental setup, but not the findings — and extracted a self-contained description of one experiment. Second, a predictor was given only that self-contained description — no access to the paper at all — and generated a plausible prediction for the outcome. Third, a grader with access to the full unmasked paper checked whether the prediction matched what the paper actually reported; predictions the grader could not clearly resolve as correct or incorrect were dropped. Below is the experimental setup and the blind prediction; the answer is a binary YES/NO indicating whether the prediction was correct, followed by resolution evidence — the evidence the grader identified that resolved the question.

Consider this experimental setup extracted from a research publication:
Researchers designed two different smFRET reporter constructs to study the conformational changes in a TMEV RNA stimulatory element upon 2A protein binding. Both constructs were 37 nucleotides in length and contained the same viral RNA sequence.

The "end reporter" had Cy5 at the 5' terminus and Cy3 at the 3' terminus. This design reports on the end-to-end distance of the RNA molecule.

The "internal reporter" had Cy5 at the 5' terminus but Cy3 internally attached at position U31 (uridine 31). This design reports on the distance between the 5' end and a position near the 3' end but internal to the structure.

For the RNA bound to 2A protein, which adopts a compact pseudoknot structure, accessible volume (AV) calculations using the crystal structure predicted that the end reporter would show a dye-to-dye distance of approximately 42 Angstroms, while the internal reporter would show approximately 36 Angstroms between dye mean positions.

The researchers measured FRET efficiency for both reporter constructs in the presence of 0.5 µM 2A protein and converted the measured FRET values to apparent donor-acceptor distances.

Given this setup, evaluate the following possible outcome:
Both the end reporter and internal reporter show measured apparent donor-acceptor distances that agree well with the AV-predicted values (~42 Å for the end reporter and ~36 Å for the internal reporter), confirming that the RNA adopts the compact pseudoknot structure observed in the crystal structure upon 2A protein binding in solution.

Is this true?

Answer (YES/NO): NO